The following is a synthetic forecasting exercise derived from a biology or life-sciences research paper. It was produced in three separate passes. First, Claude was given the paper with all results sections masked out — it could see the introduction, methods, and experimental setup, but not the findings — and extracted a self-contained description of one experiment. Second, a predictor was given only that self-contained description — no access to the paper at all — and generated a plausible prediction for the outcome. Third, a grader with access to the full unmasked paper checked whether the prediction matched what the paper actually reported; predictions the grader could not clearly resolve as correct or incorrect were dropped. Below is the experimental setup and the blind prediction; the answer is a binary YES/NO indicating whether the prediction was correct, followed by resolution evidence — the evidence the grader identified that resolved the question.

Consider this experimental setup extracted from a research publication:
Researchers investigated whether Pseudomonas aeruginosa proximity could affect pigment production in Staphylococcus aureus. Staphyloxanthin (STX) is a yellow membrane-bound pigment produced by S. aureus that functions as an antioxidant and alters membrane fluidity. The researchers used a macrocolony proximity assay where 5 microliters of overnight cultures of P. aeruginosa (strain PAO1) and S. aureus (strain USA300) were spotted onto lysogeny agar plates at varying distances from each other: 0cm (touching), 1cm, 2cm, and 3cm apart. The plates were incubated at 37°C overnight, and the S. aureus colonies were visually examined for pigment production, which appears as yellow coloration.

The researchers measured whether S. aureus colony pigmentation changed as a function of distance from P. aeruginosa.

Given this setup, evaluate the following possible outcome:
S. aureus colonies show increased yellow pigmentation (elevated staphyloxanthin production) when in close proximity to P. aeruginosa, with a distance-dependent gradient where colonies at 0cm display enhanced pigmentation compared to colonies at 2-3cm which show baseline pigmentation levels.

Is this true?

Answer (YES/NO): YES